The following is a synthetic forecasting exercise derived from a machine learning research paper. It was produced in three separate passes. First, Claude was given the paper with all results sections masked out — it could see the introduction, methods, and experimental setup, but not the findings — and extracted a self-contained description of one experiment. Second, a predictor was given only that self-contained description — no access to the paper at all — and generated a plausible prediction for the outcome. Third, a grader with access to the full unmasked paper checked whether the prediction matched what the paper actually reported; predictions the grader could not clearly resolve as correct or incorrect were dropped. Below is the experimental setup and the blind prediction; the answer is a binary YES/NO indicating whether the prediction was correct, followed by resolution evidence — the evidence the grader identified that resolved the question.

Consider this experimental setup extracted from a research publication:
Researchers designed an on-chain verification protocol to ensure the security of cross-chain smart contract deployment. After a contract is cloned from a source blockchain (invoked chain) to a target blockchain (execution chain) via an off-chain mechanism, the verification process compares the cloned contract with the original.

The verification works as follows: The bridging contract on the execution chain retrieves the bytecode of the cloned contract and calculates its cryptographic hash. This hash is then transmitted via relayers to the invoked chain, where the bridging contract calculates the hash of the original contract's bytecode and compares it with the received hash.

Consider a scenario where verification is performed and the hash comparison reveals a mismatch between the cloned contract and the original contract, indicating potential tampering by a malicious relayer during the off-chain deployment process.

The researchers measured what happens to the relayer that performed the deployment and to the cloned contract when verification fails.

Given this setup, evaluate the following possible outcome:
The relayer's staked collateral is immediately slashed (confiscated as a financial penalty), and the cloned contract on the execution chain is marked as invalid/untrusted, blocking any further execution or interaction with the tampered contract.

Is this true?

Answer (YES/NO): NO